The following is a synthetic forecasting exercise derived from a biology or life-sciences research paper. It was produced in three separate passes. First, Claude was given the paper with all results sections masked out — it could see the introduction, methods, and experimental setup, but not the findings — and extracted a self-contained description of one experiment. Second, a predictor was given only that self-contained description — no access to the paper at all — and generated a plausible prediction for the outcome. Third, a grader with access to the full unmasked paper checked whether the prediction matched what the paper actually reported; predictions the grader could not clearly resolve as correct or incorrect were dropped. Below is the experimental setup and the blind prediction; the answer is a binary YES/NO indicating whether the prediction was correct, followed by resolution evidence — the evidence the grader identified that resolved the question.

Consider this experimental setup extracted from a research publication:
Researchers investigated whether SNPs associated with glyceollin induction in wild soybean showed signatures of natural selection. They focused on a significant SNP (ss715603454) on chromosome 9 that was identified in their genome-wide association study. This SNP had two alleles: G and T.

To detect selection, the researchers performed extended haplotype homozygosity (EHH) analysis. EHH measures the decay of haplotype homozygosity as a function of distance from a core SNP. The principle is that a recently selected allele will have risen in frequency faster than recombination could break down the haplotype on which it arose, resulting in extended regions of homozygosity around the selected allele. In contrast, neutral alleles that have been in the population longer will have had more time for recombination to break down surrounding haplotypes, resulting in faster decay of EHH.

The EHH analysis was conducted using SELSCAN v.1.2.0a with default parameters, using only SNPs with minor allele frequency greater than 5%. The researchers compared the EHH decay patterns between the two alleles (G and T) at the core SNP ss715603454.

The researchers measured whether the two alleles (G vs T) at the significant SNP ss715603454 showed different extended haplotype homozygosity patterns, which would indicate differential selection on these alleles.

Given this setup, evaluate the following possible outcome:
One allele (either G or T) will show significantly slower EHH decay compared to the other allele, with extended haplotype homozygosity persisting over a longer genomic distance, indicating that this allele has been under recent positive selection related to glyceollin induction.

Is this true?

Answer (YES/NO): YES